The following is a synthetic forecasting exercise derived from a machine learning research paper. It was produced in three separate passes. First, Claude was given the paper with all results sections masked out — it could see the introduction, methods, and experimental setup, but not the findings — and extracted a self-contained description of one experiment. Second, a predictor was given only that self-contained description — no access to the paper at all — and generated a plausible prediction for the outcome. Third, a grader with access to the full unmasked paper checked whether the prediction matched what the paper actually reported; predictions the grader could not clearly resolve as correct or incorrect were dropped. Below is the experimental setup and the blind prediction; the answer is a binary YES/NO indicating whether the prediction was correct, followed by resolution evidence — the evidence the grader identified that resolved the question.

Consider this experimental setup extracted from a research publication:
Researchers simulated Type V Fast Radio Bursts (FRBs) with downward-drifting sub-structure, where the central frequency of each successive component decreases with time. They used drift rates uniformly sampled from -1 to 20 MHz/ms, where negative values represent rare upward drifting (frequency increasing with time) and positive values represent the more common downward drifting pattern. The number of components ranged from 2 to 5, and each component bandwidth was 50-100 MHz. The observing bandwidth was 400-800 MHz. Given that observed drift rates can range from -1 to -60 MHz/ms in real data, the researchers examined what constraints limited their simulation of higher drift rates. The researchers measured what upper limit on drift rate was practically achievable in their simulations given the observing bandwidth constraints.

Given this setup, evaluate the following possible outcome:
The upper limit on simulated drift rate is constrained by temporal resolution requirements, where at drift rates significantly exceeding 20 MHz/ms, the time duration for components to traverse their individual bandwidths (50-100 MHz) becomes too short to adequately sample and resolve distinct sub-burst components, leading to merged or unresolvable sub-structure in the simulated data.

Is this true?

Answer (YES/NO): NO